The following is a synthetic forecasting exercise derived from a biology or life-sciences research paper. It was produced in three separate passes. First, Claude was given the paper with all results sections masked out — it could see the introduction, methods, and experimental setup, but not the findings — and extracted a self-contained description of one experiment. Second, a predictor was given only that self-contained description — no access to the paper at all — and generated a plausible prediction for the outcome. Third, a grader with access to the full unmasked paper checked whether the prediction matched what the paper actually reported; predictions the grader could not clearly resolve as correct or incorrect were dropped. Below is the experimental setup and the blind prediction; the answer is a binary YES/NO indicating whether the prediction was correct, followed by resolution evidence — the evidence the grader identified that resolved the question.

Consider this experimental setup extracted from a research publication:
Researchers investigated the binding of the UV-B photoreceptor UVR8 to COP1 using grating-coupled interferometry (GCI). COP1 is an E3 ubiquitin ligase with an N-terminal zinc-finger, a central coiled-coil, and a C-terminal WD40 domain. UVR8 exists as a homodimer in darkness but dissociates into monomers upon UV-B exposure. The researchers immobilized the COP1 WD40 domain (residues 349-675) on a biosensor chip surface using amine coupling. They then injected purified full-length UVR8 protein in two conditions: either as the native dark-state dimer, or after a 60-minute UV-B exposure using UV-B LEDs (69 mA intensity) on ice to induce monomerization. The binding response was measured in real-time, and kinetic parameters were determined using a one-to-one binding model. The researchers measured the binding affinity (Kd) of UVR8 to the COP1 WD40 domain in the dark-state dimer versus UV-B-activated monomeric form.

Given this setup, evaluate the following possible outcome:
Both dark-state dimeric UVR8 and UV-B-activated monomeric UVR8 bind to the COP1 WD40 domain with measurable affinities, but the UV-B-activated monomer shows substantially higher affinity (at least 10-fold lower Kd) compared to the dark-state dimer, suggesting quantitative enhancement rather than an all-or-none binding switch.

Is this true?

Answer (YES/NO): YES